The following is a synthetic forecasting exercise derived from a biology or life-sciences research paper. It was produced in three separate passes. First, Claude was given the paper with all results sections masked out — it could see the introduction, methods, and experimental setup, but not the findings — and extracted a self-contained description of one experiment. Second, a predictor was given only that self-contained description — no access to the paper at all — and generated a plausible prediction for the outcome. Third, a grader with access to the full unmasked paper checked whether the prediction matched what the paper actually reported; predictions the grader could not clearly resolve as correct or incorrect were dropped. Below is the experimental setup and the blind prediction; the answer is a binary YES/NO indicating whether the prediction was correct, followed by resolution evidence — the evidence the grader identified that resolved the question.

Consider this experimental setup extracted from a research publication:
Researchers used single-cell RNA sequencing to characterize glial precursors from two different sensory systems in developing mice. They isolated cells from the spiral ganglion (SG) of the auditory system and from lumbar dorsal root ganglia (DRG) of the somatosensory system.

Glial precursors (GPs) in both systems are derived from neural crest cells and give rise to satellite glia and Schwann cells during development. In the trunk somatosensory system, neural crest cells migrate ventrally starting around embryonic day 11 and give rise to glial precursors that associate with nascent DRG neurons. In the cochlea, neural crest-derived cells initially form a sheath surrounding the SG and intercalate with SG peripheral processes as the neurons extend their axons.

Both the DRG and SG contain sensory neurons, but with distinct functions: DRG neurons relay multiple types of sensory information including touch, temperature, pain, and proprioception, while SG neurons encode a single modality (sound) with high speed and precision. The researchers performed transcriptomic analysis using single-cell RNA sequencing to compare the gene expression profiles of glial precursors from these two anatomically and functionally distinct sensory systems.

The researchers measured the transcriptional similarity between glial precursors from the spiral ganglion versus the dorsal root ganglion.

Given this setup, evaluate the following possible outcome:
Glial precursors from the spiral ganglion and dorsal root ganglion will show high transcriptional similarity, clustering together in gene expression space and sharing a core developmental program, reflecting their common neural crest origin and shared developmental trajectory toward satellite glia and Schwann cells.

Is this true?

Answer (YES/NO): NO